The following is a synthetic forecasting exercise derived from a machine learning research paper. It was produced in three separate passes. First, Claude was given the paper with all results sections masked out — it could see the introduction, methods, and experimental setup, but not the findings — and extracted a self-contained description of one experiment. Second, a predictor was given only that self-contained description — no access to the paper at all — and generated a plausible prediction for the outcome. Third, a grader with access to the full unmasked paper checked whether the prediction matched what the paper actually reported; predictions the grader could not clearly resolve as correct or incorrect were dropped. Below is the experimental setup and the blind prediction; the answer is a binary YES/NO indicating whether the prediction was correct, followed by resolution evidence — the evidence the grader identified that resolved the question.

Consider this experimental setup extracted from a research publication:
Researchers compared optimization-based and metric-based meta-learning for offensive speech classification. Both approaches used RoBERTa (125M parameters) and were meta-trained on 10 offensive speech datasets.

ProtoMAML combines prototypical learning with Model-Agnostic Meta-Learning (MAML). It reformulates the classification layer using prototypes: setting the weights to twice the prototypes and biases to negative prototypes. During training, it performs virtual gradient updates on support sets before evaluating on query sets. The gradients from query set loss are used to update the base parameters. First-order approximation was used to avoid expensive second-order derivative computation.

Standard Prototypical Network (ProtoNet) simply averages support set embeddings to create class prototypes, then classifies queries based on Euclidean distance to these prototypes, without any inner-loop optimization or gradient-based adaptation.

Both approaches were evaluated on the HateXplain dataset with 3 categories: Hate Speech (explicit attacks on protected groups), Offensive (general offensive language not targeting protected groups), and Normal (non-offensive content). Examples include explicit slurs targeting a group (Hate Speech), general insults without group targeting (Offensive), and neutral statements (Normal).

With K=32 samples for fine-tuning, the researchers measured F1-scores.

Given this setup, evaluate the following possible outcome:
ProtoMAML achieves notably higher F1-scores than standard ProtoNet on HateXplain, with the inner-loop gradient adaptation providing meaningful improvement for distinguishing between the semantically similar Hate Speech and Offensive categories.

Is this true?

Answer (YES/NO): NO